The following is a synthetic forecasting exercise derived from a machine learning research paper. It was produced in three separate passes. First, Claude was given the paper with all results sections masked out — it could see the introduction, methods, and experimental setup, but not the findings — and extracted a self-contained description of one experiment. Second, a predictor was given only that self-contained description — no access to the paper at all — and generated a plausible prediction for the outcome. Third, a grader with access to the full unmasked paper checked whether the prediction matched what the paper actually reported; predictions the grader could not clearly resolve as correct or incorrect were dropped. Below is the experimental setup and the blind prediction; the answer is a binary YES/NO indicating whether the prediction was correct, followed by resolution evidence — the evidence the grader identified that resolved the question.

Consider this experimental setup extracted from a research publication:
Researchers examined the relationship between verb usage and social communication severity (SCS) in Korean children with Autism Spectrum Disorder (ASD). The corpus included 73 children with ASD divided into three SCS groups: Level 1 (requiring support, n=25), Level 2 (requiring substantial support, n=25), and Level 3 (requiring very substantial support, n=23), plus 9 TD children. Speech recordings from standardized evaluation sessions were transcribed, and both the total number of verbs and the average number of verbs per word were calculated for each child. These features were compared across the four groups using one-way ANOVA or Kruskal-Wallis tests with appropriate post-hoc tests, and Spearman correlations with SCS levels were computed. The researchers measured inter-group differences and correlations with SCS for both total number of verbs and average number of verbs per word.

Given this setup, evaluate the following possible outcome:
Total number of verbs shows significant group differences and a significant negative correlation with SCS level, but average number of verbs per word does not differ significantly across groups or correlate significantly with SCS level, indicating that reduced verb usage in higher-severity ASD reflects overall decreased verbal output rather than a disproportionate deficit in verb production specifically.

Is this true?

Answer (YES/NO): NO